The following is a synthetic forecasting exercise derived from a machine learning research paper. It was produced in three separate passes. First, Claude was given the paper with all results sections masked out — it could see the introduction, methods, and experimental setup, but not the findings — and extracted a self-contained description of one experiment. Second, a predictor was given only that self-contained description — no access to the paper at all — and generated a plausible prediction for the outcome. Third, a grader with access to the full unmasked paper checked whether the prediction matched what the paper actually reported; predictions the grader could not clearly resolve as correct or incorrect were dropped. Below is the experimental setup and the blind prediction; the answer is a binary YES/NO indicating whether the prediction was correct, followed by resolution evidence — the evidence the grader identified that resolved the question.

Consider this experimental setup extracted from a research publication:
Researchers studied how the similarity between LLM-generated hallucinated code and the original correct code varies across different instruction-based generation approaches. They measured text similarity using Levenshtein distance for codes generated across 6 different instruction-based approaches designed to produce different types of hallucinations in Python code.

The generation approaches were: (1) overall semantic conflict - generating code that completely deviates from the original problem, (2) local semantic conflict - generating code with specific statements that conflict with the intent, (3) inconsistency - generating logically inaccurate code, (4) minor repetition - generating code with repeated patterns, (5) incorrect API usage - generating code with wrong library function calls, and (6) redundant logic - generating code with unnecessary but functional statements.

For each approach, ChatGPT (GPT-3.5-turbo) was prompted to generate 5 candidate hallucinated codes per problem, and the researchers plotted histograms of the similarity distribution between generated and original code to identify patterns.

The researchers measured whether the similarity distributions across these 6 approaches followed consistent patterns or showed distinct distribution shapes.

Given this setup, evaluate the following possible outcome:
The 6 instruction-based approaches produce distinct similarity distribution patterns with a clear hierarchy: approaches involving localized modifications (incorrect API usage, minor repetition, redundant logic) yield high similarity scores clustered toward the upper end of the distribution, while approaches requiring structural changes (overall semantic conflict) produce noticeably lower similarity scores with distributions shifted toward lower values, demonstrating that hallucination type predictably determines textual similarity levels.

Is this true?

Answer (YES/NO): NO